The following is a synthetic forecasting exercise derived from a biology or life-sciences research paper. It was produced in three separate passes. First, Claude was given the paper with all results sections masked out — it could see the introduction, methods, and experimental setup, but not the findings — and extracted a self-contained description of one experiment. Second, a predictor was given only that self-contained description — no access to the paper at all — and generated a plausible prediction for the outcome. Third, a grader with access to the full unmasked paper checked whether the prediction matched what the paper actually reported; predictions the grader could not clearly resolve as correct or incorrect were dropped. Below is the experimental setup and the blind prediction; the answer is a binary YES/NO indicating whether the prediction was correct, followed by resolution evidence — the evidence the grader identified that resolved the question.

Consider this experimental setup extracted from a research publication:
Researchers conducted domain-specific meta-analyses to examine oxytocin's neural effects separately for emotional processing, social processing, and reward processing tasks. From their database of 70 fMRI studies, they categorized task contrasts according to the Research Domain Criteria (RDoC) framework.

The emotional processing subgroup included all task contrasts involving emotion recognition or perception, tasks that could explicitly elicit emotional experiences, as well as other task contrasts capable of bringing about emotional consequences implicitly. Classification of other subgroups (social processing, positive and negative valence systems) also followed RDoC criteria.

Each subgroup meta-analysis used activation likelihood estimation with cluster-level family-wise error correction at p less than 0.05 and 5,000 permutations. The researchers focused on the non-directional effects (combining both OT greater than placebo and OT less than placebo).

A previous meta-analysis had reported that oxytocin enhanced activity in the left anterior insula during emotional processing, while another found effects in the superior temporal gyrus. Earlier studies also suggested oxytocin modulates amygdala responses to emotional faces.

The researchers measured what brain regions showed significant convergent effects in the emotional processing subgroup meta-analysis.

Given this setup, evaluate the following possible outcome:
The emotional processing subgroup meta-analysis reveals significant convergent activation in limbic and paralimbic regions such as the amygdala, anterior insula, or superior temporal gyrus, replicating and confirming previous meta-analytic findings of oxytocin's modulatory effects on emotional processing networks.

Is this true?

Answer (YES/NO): NO